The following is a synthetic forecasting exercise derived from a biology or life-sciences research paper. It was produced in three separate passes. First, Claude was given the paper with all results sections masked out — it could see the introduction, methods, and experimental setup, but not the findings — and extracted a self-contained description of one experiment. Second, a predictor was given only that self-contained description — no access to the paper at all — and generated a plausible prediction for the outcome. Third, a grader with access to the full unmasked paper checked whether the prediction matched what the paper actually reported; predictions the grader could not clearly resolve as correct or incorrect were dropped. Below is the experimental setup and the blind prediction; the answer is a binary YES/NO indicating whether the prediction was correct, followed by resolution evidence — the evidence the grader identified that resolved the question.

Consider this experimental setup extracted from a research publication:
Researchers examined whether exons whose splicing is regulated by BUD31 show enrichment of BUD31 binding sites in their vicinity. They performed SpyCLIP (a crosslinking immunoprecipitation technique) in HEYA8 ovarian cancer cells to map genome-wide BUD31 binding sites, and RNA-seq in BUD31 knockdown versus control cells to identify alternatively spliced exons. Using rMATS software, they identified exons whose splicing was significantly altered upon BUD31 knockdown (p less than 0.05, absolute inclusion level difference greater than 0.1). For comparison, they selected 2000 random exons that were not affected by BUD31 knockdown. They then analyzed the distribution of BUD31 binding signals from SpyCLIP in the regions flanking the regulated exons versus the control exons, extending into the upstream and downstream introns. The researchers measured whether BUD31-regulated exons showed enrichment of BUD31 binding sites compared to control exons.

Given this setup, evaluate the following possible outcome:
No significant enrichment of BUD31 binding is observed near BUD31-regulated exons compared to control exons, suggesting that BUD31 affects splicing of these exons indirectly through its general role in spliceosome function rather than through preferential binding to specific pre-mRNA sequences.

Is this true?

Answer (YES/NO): NO